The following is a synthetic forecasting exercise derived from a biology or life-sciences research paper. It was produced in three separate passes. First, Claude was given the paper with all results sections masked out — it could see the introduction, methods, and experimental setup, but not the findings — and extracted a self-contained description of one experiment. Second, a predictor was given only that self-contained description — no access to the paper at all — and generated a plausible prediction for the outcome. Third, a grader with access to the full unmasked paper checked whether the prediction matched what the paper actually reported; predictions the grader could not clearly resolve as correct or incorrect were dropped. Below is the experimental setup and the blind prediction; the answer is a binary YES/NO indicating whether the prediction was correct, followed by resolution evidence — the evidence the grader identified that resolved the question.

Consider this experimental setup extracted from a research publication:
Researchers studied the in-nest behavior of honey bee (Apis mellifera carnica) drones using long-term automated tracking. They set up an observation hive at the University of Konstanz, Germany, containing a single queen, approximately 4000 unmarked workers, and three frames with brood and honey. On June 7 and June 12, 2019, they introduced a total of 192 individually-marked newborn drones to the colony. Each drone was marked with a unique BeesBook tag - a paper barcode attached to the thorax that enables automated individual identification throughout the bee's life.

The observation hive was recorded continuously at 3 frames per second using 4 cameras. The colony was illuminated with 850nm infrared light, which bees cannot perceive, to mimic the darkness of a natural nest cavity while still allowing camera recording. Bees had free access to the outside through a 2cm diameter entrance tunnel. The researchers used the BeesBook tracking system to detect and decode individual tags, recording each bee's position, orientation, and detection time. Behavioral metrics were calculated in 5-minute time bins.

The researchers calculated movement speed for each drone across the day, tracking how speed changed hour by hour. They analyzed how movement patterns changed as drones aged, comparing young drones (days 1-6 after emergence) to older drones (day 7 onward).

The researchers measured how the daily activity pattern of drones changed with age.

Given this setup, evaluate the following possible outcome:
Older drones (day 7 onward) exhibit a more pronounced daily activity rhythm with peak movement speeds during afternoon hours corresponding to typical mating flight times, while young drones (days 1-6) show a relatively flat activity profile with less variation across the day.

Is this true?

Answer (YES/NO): YES